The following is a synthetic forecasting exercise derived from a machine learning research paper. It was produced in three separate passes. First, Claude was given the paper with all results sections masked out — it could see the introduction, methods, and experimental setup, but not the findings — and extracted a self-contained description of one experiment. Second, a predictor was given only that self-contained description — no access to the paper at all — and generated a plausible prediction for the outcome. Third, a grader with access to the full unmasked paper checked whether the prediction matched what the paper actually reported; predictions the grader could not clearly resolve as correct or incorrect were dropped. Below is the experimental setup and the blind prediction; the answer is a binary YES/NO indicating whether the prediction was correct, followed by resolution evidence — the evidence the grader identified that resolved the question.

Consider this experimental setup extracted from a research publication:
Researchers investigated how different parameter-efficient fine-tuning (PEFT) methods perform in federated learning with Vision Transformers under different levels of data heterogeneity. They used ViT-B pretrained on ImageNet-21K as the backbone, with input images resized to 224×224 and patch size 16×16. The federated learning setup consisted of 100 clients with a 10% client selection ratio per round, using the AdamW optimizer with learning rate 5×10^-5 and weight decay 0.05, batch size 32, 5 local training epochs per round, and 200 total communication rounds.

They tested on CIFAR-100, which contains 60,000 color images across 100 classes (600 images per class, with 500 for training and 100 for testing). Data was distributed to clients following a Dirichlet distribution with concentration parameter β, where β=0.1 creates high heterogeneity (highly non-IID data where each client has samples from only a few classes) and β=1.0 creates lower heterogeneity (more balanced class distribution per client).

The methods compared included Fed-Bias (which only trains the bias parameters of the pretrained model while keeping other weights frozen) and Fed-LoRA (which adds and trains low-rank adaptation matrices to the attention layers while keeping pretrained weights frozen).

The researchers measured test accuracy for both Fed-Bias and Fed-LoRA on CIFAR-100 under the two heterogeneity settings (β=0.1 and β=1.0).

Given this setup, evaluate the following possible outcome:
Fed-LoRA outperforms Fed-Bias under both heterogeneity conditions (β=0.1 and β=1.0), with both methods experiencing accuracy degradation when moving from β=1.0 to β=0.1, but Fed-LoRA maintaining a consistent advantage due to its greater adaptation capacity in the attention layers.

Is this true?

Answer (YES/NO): NO